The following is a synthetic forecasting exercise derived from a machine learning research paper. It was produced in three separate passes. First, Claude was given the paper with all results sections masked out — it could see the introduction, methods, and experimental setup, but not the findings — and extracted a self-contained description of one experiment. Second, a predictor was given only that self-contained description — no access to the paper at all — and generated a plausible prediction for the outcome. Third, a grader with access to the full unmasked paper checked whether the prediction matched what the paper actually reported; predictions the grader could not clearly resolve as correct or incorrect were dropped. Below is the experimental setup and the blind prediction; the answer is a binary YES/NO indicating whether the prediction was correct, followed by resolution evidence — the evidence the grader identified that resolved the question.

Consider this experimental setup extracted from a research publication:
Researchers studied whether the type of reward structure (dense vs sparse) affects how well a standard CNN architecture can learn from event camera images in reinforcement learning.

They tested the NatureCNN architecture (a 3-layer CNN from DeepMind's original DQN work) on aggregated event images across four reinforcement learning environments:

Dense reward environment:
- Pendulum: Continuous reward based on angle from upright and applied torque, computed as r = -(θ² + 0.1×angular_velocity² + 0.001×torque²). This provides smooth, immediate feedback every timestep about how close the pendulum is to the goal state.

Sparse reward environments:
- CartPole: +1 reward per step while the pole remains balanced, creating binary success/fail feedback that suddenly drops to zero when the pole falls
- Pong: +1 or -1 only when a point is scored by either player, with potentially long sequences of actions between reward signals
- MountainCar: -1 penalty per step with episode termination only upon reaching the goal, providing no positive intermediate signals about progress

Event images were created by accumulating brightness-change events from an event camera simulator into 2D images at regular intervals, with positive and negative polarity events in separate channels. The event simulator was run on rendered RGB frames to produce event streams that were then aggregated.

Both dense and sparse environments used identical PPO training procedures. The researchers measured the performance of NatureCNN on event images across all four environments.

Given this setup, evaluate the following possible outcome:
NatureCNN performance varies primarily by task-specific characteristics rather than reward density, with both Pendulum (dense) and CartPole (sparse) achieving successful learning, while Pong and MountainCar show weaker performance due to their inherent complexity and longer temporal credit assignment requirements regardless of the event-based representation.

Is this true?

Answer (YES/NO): NO